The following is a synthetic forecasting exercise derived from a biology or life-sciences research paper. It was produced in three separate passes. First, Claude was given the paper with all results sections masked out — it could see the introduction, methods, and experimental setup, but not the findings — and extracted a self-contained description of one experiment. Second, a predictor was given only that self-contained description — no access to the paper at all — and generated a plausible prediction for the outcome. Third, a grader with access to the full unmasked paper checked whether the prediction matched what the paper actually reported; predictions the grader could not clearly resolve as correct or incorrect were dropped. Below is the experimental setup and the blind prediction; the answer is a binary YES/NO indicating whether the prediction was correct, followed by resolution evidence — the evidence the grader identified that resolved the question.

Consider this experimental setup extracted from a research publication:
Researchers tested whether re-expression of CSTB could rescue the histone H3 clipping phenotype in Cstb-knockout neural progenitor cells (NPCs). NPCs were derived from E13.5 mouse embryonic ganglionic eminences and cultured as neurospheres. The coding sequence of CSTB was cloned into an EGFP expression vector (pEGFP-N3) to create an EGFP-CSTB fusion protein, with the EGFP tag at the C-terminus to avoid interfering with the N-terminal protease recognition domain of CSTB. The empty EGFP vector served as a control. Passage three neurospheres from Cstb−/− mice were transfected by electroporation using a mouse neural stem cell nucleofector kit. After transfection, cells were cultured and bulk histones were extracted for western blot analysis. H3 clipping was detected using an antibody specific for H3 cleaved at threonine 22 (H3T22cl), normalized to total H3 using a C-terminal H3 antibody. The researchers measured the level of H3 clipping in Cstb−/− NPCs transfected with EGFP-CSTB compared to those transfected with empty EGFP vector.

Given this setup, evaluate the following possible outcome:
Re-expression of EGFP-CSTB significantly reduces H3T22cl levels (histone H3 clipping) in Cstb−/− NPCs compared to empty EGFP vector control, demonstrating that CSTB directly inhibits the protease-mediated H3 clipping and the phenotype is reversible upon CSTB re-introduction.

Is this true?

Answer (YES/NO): YES